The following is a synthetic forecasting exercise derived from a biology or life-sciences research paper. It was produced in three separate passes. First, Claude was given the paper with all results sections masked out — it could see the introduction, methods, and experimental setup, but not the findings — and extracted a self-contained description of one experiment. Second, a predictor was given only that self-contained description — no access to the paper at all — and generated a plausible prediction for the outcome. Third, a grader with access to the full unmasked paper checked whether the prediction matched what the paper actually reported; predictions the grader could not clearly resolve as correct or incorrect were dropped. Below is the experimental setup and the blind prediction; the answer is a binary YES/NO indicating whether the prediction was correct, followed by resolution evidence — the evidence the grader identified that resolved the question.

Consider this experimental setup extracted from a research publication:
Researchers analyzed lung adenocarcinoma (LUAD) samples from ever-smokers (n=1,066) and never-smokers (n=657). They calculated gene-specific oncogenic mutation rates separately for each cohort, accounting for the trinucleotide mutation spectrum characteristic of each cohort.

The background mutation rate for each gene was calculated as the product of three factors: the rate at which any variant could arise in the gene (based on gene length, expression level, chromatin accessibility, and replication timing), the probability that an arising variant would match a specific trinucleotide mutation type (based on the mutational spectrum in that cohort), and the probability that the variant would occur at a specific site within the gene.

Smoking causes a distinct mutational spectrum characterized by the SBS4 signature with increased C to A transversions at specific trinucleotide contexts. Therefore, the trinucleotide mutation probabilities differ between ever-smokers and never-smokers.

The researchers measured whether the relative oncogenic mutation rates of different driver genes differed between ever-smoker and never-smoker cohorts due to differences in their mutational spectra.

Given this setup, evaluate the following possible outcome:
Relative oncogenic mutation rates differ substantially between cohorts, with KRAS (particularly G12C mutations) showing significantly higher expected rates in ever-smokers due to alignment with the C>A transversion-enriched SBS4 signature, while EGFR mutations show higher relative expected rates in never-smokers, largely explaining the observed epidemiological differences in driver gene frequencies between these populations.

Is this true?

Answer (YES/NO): NO